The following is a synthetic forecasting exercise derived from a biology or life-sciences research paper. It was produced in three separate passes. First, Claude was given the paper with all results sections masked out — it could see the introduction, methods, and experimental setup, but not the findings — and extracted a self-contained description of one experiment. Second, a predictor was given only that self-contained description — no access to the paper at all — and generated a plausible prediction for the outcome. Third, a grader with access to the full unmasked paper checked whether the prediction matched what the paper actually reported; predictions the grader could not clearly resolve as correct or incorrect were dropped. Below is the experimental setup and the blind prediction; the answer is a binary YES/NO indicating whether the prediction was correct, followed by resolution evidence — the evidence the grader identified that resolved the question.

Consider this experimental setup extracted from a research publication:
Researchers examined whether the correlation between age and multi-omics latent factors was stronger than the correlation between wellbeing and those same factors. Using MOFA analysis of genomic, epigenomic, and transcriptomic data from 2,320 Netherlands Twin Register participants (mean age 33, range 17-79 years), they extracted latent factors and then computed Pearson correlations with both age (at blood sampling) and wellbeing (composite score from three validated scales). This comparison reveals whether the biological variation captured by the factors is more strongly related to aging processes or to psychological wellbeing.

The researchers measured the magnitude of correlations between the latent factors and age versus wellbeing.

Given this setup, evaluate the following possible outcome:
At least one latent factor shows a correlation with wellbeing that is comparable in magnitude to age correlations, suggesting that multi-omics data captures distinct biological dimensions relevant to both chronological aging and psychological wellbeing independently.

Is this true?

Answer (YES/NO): NO